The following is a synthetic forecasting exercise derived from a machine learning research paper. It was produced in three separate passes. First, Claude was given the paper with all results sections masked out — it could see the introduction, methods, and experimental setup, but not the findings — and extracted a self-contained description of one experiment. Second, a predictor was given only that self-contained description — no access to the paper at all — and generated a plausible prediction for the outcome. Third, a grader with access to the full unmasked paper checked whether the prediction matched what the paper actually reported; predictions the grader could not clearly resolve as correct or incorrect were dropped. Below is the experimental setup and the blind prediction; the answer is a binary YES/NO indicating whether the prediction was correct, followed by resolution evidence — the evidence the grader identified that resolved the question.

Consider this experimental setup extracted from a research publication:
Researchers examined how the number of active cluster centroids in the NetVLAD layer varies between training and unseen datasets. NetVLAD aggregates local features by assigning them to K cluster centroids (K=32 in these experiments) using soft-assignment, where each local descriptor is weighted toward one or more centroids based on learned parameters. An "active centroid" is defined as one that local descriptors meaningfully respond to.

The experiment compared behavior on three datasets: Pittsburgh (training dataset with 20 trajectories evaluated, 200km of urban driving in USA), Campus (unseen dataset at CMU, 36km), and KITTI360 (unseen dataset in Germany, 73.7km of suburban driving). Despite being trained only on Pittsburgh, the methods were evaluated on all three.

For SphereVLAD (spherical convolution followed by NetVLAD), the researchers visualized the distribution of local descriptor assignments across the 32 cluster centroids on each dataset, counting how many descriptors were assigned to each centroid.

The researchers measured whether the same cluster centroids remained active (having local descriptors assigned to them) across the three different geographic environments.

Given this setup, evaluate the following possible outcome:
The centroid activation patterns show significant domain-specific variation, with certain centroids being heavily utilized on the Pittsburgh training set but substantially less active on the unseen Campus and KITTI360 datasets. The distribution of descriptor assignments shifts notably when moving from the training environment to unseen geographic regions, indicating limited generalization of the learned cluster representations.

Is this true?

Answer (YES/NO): NO